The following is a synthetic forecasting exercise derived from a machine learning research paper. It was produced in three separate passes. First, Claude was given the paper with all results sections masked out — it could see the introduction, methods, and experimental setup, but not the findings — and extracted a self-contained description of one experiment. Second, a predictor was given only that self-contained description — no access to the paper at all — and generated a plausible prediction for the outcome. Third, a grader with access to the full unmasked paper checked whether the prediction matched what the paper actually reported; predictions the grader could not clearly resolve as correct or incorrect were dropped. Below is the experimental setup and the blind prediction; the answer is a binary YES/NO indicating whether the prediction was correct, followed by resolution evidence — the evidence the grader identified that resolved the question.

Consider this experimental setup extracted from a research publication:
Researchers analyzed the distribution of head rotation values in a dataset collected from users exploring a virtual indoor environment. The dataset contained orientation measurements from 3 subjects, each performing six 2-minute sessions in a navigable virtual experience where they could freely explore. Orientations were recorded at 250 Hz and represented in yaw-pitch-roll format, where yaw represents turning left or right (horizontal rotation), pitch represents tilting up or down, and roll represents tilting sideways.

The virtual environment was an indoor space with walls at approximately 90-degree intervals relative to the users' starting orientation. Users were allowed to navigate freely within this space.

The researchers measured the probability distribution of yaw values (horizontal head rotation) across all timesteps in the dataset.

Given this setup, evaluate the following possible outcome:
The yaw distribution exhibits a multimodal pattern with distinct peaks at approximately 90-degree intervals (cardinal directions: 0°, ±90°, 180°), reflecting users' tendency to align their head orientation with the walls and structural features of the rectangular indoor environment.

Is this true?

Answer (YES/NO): NO